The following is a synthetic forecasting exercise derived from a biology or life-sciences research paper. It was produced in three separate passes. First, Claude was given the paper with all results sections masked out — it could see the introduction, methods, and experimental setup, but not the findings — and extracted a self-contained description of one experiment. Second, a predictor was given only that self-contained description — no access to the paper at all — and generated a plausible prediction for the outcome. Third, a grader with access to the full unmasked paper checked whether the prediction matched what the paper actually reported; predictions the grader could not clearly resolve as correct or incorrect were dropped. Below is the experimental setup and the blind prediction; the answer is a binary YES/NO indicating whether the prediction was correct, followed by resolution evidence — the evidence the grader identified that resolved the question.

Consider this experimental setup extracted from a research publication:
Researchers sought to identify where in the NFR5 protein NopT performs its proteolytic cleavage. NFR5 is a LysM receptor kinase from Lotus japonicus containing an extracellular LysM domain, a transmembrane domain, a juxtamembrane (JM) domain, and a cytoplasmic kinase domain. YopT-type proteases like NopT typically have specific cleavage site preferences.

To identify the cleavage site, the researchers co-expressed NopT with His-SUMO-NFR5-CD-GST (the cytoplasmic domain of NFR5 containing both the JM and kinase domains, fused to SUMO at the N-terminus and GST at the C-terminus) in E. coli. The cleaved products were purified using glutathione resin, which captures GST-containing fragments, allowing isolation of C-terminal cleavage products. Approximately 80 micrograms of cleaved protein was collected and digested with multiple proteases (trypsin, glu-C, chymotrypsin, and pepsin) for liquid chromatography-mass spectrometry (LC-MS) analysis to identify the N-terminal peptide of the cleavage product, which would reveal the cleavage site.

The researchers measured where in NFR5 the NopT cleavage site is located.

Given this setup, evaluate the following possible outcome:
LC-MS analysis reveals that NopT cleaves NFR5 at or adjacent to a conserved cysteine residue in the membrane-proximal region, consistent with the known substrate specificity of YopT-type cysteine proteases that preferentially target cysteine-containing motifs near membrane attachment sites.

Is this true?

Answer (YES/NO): NO